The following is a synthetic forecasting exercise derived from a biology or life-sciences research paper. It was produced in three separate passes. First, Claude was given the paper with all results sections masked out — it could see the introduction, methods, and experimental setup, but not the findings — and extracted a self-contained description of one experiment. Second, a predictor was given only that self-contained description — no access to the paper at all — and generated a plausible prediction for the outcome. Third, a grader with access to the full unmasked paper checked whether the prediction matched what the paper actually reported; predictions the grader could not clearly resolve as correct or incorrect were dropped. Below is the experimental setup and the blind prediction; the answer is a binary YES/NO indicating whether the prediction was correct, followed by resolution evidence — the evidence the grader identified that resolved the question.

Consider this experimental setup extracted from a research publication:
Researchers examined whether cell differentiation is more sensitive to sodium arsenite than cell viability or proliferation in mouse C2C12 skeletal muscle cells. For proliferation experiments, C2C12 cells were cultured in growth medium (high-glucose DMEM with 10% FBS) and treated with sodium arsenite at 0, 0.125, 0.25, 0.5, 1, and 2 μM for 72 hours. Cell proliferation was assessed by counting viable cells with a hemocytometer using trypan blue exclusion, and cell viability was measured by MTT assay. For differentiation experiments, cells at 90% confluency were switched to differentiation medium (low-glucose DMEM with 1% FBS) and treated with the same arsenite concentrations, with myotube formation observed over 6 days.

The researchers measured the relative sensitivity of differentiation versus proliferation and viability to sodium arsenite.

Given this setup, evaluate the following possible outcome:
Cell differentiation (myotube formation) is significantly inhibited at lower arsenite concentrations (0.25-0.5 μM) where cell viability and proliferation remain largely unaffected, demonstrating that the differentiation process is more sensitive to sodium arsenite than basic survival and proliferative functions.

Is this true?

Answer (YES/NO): YES